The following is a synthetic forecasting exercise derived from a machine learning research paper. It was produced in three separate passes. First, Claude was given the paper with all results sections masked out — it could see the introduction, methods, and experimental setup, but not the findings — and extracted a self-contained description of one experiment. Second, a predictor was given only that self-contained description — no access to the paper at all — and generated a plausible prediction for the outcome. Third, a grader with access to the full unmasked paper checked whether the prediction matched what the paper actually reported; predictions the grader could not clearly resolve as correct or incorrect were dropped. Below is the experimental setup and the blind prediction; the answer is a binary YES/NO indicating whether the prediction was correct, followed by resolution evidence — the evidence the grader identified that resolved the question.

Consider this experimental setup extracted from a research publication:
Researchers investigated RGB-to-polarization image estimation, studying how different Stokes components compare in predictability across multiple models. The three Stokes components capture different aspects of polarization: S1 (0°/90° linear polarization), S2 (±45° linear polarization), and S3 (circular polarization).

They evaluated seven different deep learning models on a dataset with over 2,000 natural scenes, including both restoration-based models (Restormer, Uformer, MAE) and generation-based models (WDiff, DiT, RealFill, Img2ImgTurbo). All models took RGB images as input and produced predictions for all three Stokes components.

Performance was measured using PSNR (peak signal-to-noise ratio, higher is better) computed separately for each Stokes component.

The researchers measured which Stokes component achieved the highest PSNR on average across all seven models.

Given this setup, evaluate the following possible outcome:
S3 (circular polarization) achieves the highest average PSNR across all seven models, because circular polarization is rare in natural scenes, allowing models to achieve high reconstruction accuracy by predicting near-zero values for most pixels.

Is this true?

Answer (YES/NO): YES